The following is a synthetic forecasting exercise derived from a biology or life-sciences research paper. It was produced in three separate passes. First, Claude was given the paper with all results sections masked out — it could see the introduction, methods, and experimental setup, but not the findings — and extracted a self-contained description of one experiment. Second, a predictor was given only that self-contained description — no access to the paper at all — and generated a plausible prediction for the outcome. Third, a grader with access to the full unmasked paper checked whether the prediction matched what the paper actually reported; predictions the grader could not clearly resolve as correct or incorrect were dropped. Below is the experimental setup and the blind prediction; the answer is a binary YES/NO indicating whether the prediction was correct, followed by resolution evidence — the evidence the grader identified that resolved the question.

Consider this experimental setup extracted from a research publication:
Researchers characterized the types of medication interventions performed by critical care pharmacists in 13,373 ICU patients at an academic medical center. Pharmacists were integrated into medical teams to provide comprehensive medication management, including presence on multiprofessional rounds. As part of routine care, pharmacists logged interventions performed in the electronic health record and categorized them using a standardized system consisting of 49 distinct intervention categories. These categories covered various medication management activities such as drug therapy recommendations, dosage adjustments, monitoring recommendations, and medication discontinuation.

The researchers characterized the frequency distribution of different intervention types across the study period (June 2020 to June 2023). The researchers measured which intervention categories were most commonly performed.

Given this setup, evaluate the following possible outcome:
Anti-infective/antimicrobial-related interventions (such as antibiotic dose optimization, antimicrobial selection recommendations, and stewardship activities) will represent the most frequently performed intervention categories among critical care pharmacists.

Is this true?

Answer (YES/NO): NO